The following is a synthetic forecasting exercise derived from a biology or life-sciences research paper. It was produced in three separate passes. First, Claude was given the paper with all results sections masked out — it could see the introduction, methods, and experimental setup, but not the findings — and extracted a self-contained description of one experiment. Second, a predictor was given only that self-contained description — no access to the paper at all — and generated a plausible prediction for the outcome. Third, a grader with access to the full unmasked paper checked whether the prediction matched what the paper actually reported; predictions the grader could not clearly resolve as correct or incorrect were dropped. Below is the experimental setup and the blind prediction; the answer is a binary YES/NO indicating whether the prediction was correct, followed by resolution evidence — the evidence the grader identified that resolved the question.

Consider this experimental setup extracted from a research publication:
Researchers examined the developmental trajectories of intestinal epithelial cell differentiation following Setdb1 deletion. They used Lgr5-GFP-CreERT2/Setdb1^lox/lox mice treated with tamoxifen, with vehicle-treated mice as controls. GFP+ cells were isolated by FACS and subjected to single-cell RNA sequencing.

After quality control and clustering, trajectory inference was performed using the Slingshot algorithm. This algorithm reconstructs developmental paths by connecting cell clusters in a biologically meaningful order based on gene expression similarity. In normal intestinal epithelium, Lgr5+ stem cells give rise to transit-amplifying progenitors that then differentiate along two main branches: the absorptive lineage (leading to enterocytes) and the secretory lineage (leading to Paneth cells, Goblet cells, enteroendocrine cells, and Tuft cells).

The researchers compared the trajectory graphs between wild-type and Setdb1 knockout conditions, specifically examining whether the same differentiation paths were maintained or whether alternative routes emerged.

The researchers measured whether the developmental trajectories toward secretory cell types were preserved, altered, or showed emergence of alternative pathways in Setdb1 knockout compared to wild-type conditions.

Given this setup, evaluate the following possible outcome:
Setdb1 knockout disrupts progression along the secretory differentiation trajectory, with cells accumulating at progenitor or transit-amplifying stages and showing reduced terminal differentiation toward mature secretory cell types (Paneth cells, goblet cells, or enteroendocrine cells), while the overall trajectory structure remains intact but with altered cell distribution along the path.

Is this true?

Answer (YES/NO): NO